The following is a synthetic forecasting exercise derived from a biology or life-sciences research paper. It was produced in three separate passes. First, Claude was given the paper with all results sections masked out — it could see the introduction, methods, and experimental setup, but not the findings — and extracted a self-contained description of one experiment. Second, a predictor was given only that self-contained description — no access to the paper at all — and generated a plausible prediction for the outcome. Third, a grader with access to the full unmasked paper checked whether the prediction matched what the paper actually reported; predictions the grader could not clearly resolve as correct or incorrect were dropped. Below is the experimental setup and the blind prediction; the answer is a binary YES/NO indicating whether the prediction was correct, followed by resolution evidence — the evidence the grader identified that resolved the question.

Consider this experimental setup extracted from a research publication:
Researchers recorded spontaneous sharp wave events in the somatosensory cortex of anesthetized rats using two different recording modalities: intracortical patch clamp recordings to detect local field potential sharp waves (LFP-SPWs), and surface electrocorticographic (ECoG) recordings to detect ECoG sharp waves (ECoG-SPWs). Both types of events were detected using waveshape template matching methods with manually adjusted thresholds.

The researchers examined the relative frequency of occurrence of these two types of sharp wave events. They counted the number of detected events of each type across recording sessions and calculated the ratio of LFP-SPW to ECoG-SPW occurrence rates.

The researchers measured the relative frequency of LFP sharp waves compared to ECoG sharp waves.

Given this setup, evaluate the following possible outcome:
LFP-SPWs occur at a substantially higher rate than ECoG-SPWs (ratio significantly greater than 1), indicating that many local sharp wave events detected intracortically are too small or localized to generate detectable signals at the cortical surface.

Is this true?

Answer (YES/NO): YES